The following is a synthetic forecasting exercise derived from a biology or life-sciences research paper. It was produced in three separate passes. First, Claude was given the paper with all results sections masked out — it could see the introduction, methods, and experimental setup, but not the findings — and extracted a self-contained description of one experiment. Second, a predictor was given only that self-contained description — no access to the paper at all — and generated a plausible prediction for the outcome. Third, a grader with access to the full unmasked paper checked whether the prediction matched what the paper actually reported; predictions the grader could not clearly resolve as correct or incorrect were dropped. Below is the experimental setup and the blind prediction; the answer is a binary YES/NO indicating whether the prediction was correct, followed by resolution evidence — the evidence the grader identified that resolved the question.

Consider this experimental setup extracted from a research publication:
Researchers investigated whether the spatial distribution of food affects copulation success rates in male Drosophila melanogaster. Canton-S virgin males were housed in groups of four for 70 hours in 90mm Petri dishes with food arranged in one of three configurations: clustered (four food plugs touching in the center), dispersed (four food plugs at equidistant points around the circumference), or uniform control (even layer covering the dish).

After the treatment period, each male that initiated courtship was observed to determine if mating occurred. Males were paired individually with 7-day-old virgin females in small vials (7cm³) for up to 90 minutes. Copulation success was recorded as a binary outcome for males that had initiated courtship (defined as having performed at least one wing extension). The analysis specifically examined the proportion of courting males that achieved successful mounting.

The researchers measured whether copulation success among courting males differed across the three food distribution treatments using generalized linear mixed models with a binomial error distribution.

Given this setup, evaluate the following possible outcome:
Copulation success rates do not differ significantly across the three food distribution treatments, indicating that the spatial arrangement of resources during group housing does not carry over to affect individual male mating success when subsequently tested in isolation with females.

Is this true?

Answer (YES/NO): YES